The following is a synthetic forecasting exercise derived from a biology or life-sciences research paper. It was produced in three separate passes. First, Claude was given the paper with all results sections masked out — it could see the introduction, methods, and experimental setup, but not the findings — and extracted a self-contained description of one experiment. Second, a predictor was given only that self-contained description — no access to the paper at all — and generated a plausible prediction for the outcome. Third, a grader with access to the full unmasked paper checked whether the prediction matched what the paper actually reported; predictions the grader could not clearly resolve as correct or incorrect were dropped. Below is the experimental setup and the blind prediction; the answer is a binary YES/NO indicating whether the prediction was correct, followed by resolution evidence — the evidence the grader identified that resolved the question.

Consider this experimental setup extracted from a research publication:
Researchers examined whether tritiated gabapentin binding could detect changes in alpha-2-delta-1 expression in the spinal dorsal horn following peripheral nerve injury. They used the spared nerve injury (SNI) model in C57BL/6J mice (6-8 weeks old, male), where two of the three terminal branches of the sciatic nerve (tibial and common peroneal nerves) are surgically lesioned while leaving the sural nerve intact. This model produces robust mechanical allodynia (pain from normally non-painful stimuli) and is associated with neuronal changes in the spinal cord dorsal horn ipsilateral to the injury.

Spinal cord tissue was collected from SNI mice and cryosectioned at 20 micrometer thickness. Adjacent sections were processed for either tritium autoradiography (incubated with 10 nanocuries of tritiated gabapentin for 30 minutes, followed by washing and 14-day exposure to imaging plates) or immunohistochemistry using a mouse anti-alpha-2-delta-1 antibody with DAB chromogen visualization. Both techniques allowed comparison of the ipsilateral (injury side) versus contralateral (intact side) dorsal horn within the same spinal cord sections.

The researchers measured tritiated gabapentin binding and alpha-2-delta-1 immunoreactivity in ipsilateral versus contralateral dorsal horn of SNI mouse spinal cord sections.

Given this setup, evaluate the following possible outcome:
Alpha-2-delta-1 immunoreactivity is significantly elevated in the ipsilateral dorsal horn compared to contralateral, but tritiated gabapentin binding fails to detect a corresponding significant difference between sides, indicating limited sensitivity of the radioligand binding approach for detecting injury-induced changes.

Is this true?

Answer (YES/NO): NO